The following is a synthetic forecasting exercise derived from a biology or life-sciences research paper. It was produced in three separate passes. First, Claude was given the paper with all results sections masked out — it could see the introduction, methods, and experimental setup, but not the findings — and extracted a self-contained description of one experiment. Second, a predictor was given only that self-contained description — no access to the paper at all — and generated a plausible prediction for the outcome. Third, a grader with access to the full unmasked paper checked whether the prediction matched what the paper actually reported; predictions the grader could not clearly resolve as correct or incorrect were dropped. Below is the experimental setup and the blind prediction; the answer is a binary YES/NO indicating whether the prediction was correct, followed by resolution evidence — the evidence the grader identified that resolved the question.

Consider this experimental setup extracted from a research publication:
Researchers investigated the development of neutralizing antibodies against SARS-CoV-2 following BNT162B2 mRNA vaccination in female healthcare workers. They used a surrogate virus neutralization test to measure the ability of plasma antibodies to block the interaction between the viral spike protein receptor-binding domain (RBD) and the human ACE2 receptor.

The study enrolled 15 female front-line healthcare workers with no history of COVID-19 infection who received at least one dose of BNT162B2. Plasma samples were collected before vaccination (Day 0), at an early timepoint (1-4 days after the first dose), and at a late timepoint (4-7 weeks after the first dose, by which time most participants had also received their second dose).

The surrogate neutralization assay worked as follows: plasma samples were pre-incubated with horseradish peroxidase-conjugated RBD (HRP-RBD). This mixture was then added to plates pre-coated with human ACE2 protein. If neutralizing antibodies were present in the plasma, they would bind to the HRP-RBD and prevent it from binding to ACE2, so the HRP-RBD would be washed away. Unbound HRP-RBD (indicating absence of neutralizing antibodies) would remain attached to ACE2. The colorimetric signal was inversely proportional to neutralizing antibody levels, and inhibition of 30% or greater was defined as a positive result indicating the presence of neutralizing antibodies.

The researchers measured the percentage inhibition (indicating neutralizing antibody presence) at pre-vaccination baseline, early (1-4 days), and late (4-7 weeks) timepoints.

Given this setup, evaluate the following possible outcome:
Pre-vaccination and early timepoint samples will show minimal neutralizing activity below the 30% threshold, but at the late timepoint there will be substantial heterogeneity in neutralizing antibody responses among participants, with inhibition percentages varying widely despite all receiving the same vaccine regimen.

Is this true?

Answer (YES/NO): NO